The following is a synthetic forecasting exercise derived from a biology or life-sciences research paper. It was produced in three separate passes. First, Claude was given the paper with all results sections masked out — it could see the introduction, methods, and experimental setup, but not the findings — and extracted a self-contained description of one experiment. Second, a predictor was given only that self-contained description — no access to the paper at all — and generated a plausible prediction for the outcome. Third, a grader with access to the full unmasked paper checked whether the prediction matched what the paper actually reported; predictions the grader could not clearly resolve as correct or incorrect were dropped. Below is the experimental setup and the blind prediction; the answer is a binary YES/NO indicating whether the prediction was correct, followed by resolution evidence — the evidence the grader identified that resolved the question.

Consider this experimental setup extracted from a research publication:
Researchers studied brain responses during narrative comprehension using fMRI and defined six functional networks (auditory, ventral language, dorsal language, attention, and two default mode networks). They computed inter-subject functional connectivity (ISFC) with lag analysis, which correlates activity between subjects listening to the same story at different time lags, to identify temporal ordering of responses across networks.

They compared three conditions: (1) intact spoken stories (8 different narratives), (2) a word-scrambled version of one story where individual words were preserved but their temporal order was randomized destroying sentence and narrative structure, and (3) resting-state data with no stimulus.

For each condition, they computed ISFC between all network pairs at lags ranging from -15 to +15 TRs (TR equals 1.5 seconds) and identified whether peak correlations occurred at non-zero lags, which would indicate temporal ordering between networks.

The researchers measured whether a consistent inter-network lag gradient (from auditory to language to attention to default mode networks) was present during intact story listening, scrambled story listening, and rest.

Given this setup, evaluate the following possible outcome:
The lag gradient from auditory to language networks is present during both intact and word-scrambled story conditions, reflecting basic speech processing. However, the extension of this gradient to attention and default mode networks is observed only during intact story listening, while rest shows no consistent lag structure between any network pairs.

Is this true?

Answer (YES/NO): NO